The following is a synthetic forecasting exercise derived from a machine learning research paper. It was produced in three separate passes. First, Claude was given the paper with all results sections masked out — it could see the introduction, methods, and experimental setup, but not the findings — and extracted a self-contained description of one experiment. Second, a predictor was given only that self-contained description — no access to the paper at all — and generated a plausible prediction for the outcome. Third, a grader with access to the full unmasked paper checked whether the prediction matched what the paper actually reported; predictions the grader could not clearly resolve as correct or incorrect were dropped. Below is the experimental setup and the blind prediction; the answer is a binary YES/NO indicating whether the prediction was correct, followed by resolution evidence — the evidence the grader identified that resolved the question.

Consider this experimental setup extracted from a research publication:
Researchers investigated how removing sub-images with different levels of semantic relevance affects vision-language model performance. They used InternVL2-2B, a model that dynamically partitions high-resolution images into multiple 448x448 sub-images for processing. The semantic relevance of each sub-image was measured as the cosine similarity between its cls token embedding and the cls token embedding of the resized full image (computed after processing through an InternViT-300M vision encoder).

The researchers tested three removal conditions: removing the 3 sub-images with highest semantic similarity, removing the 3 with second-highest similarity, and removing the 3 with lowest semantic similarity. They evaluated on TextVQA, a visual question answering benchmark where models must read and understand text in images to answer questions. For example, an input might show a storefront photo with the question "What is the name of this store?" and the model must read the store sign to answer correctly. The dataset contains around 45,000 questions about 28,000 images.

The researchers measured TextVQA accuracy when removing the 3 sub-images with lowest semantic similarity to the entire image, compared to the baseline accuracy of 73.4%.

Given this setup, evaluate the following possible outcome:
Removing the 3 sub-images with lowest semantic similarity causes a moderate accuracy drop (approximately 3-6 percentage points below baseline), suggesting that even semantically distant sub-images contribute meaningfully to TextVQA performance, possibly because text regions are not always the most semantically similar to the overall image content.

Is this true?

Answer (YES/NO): NO